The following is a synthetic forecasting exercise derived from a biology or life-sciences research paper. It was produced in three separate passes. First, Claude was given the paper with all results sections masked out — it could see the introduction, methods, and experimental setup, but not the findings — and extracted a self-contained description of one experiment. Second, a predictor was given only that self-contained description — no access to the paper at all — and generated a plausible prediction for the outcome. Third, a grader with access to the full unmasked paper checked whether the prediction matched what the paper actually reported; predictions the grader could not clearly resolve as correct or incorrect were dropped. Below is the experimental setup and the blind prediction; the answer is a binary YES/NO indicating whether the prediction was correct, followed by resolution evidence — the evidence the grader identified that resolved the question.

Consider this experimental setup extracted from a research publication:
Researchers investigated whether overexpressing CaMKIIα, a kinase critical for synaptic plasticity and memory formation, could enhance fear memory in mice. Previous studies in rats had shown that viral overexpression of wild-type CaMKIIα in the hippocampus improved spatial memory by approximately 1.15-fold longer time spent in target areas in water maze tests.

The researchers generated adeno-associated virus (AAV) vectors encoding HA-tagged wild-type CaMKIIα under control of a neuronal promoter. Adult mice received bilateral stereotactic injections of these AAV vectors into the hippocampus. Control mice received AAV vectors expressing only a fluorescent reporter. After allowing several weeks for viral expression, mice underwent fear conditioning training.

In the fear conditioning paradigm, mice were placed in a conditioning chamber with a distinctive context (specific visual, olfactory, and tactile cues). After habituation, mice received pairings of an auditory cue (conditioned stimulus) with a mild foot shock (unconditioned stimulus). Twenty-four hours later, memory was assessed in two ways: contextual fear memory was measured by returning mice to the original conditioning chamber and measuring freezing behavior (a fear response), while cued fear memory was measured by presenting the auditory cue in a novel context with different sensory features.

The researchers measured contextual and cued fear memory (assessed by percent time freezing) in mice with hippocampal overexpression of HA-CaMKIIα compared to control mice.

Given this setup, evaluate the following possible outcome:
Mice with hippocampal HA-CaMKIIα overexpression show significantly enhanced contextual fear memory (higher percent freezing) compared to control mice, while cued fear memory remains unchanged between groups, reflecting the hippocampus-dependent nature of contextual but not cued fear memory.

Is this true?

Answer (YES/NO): NO